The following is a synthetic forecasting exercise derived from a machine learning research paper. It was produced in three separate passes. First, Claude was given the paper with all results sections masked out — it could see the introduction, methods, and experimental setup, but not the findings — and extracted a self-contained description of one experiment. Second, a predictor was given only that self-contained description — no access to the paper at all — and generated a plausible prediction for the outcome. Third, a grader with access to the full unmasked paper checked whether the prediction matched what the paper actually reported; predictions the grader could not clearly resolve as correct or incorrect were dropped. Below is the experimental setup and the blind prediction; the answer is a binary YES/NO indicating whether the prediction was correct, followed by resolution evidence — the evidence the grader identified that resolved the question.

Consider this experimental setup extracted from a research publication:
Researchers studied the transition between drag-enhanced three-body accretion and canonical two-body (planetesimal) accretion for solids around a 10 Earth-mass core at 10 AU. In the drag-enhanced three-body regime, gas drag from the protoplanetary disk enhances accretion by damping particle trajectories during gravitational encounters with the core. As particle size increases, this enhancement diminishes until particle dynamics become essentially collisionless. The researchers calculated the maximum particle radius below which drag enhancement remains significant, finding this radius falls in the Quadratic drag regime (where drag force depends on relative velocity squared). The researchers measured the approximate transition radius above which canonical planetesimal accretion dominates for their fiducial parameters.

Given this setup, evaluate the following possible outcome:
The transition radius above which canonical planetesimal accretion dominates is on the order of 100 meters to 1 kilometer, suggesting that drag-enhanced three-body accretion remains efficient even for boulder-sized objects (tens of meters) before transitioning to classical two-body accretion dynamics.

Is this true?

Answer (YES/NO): NO